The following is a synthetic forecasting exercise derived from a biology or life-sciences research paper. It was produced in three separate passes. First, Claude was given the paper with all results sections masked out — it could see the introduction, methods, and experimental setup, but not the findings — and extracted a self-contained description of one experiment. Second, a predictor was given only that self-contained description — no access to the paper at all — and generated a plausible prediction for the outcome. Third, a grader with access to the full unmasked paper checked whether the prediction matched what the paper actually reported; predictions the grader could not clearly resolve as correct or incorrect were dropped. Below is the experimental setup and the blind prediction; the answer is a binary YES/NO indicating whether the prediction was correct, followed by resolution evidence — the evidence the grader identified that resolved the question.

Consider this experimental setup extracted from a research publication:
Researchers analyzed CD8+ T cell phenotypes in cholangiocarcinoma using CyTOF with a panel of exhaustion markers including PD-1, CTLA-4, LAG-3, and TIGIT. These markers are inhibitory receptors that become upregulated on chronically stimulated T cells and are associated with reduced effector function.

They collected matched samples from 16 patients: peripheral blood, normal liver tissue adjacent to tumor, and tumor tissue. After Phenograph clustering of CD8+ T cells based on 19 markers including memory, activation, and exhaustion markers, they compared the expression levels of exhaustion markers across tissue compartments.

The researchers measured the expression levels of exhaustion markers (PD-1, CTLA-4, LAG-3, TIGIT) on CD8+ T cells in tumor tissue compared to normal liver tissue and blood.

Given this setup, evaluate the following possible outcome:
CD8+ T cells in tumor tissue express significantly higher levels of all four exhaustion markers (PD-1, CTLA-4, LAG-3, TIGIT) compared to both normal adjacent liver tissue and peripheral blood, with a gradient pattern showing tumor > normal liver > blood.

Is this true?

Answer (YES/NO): NO